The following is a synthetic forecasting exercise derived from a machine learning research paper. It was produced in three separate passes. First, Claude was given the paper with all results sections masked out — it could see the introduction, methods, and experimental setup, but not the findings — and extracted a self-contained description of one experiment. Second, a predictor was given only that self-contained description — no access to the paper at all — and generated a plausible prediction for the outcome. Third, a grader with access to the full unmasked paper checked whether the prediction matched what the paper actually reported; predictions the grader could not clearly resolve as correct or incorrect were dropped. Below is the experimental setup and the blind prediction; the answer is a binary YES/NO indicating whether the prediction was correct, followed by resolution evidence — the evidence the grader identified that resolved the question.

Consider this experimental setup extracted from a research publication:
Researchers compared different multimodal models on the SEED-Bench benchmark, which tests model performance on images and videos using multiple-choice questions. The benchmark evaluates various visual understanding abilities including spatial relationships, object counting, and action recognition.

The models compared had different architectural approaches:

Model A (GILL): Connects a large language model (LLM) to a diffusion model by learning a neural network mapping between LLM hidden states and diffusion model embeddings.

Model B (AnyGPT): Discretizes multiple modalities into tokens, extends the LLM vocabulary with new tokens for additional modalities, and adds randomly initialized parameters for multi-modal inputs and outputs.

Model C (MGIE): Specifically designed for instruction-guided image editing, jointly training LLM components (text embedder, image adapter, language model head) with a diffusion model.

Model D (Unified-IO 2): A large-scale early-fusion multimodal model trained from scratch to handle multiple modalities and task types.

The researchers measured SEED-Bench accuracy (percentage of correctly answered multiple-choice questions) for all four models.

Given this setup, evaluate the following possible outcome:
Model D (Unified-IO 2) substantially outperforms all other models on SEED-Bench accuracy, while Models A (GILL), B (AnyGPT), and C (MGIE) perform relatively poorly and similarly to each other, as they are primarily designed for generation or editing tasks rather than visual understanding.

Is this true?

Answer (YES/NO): YES